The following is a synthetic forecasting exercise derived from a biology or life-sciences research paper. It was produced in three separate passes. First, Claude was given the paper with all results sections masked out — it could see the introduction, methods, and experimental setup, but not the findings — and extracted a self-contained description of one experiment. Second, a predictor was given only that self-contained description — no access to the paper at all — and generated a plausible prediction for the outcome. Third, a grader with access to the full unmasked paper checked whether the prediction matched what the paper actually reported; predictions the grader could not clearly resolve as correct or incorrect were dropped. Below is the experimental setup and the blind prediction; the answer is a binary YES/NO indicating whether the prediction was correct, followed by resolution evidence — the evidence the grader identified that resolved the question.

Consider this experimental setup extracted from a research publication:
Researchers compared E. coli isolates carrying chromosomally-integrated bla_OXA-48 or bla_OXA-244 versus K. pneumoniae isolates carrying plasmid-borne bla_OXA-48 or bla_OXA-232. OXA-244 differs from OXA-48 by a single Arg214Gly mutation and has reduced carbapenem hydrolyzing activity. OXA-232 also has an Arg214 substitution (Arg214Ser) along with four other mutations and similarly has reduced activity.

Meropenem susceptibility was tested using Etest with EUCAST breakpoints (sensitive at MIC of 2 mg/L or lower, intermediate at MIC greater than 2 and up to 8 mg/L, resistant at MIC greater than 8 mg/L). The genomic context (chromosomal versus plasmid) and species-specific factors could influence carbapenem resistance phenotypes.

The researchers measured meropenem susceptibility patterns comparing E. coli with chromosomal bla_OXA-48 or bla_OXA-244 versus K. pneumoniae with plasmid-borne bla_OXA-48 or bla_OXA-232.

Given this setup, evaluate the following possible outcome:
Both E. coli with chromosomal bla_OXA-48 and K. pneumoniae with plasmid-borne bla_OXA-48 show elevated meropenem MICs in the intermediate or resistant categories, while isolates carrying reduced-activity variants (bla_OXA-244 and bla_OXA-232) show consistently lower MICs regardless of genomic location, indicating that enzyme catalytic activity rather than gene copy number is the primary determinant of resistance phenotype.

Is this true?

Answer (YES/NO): NO